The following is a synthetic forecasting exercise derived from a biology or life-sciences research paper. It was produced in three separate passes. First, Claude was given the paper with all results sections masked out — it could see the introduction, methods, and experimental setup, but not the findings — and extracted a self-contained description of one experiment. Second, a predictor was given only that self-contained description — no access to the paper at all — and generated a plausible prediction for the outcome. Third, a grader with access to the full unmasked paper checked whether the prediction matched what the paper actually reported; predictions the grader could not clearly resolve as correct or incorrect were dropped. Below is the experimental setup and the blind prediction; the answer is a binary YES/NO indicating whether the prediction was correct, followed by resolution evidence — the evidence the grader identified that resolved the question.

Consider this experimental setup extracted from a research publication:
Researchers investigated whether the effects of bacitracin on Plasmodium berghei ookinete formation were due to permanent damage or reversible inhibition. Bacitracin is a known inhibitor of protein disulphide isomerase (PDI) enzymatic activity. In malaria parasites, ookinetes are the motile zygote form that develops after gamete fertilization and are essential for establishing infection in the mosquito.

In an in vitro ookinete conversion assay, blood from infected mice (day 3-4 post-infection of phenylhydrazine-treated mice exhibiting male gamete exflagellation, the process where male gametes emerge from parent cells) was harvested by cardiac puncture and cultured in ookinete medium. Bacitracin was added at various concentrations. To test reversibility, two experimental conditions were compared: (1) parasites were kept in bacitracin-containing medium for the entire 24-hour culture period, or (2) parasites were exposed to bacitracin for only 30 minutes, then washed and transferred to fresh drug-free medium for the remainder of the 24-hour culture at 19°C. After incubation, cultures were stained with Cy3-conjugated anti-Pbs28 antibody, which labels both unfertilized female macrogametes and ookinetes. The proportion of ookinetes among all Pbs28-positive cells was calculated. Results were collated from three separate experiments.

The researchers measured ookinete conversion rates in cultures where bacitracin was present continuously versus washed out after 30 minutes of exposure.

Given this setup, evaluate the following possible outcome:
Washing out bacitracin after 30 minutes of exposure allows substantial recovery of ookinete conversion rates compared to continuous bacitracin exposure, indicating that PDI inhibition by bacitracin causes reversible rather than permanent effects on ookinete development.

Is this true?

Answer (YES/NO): YES